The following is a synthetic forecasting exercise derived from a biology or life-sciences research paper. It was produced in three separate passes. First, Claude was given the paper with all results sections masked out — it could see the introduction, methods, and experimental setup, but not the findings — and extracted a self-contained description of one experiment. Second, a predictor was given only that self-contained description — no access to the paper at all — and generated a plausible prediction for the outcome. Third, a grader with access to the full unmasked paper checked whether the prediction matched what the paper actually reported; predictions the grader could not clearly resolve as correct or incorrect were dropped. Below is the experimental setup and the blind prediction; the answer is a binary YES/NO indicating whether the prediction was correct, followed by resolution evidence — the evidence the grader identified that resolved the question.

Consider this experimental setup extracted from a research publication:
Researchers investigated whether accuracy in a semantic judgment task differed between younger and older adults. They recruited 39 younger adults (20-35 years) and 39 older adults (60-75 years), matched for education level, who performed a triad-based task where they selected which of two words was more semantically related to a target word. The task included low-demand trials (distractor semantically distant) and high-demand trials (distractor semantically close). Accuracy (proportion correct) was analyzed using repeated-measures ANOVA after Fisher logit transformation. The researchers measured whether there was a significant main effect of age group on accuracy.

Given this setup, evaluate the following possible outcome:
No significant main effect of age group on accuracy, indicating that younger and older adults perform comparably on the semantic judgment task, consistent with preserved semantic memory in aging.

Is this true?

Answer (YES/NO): YES